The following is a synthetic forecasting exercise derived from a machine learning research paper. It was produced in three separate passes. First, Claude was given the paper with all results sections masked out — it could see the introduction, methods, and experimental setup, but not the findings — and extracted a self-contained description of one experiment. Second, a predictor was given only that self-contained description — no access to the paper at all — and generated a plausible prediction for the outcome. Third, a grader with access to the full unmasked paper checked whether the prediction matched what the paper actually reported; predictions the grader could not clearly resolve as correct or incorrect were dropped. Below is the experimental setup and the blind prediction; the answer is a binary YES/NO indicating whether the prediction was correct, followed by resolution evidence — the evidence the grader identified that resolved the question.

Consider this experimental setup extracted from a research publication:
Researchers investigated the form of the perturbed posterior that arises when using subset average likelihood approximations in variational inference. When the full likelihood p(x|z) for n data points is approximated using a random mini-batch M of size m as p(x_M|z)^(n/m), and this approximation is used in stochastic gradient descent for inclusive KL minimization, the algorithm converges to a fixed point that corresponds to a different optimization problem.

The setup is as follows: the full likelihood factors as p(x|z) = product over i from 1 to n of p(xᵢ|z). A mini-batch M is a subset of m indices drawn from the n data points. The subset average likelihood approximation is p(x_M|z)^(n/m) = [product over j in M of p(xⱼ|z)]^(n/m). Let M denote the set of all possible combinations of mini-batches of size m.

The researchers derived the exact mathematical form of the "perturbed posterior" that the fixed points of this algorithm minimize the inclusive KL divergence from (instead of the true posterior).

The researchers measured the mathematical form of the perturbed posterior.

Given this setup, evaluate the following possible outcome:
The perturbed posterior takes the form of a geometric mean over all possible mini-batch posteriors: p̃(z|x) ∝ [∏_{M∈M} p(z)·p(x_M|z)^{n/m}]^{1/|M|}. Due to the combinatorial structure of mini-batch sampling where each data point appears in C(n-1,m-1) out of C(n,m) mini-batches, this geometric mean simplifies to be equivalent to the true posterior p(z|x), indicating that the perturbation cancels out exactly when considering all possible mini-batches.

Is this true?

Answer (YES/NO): NO